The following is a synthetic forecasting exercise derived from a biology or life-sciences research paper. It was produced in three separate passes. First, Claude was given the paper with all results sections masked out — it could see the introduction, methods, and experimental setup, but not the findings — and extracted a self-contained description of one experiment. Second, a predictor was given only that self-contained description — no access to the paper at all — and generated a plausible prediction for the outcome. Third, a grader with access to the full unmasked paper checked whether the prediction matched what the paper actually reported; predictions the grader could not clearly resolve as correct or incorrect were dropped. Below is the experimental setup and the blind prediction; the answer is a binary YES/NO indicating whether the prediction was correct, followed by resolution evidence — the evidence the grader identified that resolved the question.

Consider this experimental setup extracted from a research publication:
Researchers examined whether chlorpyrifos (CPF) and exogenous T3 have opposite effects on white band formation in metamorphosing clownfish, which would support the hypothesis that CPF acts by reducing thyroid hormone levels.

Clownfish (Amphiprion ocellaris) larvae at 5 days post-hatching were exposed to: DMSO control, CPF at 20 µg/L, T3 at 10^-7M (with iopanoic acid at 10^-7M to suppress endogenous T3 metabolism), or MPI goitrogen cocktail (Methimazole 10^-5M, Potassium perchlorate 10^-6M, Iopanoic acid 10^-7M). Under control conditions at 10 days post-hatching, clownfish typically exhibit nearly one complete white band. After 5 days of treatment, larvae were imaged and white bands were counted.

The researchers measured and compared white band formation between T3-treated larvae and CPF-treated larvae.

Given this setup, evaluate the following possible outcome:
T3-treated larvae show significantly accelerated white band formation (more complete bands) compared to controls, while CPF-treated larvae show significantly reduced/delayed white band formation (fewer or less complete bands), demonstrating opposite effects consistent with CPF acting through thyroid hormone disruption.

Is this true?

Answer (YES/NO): YES